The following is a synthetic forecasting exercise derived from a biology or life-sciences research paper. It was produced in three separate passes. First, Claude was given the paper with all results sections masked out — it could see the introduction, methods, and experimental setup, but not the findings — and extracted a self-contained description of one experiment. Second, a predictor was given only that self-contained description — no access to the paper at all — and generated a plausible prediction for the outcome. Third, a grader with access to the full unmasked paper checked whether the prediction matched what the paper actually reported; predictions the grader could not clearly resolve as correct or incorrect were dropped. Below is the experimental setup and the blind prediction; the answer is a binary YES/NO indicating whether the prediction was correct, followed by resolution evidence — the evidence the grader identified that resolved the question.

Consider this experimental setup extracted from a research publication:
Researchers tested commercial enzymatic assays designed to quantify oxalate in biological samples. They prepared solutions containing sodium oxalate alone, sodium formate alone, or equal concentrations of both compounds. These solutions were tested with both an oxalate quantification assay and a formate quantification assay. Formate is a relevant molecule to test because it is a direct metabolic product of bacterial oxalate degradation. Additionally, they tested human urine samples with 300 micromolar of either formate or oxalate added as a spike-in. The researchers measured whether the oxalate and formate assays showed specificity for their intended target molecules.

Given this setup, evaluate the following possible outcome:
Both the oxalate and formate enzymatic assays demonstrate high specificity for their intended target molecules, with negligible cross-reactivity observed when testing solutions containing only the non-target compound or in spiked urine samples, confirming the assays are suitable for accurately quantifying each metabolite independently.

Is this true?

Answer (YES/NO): NO